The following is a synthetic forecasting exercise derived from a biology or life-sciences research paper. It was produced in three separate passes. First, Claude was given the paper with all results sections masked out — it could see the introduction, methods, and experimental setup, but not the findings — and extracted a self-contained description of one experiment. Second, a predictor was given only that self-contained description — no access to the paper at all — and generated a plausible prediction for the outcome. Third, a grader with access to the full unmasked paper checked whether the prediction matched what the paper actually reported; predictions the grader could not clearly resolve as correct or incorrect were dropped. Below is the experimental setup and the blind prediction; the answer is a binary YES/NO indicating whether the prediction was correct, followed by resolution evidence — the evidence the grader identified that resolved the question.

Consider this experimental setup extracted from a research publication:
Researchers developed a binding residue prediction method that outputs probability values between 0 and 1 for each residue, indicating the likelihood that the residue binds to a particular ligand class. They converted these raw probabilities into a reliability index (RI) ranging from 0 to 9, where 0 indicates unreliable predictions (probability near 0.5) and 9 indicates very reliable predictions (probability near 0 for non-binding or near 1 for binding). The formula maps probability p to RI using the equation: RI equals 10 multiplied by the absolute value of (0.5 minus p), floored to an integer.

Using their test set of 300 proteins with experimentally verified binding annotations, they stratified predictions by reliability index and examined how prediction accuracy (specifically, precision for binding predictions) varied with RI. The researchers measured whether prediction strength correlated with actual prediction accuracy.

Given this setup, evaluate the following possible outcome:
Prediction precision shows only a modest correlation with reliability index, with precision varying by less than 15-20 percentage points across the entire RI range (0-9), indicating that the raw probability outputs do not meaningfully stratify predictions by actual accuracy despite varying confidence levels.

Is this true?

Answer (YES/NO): NO